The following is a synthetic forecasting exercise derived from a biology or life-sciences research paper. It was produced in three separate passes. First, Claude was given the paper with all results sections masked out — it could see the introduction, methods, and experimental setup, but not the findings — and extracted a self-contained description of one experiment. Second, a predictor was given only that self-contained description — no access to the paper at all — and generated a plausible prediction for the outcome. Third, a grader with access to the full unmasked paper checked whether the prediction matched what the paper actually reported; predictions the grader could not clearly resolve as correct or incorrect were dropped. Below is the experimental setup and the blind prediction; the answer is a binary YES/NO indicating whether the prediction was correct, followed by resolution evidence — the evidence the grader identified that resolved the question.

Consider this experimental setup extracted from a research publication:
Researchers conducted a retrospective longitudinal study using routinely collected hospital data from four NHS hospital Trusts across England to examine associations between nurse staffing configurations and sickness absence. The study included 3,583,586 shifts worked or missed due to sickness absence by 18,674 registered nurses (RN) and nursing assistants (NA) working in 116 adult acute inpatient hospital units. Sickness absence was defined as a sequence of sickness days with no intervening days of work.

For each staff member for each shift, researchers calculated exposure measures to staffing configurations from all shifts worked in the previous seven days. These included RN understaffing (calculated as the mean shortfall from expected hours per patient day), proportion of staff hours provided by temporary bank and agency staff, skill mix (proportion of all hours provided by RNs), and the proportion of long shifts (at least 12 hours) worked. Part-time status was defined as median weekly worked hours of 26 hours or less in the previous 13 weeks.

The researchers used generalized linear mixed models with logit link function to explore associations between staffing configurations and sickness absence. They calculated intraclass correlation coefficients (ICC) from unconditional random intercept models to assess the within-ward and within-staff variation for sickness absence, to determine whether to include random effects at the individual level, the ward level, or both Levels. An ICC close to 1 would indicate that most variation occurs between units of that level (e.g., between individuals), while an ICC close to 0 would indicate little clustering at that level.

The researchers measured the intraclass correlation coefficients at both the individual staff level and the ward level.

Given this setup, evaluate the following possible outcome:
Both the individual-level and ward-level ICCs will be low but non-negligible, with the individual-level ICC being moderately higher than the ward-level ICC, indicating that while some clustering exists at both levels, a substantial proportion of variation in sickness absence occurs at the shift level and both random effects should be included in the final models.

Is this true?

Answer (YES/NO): NO